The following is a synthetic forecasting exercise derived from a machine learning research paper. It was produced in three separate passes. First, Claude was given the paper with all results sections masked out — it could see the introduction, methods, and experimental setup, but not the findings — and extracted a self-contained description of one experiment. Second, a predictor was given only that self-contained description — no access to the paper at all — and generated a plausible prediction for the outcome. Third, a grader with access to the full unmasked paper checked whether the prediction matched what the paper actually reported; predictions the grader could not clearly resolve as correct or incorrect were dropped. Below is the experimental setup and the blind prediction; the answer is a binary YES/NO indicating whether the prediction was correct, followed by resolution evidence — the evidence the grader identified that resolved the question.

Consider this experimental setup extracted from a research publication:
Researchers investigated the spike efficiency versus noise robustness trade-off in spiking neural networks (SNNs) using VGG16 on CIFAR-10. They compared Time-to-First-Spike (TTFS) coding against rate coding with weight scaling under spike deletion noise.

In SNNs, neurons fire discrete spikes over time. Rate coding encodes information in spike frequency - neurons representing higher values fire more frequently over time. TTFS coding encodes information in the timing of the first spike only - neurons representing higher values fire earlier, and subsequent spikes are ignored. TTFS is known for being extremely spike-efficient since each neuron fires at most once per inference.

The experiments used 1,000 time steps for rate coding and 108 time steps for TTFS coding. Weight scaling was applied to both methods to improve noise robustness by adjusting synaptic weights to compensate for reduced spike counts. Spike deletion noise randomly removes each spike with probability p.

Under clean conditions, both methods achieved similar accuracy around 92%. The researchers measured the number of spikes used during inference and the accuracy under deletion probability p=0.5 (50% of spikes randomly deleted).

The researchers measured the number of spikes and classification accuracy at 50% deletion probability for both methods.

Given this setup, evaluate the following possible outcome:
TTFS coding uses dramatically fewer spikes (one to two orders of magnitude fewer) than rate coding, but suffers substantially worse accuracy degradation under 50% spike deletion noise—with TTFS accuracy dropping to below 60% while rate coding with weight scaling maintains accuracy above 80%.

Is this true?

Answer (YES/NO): NO